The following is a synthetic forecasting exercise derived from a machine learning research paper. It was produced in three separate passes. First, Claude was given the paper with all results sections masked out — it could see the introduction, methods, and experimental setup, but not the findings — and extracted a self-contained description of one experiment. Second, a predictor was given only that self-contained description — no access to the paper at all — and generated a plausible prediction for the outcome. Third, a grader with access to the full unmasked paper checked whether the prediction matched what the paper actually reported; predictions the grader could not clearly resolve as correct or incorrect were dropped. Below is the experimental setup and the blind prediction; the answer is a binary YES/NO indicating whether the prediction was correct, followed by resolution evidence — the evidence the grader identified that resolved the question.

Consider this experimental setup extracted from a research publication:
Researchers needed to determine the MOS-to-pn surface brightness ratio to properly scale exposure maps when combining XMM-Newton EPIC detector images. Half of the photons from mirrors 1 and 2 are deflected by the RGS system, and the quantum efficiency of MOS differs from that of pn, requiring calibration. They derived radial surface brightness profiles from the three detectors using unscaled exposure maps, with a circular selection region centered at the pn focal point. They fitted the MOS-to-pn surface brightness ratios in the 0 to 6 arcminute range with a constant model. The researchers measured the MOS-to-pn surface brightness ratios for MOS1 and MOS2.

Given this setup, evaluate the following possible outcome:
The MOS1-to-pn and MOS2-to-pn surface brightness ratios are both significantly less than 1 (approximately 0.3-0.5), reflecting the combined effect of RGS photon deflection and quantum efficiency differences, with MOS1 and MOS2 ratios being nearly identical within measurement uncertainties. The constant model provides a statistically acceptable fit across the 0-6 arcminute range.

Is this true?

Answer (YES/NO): YES